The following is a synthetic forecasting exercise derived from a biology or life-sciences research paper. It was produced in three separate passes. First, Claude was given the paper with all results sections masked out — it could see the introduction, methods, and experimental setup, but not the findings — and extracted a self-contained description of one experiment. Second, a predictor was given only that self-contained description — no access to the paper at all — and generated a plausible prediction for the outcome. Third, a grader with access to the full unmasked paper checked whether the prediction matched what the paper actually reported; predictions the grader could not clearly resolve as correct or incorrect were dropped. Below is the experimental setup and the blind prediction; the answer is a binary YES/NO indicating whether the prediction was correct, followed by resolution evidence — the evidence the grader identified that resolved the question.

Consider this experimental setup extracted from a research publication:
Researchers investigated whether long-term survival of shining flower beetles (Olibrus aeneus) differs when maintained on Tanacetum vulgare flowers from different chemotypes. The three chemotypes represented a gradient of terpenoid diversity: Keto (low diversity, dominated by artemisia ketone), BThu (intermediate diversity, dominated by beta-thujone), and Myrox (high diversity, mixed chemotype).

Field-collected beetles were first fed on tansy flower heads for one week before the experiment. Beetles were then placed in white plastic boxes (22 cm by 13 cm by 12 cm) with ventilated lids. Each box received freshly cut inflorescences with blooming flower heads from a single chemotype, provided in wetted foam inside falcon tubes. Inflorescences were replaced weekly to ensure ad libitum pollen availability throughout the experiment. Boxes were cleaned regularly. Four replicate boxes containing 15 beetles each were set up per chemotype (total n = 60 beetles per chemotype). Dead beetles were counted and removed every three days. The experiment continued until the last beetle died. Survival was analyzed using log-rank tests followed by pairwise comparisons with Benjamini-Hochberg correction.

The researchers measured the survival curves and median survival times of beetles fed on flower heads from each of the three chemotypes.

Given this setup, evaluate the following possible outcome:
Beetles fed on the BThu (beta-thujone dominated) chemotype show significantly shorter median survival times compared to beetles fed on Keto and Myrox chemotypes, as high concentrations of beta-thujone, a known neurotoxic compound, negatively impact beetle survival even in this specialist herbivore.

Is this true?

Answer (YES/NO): NO